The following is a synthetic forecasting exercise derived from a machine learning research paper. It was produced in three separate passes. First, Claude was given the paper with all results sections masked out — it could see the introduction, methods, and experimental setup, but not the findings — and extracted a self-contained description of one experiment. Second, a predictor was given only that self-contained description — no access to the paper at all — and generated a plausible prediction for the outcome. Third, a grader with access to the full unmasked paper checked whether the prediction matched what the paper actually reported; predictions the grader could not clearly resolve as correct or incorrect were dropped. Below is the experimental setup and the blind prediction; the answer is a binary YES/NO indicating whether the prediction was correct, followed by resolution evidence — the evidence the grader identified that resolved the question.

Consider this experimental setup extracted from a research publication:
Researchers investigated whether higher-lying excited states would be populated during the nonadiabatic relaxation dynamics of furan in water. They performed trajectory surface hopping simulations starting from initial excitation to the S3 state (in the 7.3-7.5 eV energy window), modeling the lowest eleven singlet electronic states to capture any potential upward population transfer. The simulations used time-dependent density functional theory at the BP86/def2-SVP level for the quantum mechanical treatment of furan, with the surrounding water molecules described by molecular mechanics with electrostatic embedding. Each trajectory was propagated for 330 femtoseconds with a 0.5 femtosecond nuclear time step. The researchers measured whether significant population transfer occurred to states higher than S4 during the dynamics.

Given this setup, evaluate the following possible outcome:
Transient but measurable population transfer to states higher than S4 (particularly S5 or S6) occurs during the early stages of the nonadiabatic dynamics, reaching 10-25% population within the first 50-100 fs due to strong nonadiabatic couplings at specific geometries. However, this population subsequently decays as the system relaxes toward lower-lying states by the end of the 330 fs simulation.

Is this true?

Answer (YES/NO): NO